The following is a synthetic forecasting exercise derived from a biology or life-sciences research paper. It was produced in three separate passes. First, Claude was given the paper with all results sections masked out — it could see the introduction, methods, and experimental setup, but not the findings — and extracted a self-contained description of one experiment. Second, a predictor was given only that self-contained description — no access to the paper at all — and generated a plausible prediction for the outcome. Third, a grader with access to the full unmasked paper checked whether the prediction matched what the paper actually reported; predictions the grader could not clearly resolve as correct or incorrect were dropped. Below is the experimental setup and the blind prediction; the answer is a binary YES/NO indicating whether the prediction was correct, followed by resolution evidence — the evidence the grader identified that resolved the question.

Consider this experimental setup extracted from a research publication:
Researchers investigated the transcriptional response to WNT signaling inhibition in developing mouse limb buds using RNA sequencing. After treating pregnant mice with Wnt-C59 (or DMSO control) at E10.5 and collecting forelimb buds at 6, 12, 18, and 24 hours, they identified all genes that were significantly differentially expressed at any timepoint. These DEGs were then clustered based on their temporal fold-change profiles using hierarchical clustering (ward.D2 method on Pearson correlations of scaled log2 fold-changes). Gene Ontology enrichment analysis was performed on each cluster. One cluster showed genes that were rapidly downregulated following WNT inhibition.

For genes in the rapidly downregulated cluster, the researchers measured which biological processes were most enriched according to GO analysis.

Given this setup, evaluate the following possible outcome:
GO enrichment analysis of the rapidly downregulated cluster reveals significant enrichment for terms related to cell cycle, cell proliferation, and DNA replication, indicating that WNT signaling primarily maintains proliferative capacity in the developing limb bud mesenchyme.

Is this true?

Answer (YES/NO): NO